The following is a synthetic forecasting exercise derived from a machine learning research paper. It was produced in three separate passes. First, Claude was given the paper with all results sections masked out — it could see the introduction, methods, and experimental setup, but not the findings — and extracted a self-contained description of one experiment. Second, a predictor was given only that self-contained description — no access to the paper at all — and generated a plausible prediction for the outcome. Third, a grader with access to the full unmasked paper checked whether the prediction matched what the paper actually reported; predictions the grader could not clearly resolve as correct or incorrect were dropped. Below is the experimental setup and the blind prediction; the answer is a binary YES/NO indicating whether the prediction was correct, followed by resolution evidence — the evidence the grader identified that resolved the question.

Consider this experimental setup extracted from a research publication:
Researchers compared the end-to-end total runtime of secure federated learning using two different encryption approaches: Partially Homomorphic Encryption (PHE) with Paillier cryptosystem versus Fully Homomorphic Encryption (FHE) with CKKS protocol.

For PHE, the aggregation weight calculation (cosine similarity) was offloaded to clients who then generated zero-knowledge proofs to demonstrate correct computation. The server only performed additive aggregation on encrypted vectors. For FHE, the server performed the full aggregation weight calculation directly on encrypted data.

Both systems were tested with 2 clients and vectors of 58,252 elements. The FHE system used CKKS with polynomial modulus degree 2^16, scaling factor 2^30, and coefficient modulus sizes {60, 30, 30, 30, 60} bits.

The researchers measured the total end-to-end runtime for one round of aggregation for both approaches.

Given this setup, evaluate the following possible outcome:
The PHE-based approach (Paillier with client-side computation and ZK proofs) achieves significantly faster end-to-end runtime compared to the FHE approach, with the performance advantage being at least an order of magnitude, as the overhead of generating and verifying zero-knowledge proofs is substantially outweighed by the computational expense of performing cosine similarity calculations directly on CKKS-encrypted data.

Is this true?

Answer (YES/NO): YES